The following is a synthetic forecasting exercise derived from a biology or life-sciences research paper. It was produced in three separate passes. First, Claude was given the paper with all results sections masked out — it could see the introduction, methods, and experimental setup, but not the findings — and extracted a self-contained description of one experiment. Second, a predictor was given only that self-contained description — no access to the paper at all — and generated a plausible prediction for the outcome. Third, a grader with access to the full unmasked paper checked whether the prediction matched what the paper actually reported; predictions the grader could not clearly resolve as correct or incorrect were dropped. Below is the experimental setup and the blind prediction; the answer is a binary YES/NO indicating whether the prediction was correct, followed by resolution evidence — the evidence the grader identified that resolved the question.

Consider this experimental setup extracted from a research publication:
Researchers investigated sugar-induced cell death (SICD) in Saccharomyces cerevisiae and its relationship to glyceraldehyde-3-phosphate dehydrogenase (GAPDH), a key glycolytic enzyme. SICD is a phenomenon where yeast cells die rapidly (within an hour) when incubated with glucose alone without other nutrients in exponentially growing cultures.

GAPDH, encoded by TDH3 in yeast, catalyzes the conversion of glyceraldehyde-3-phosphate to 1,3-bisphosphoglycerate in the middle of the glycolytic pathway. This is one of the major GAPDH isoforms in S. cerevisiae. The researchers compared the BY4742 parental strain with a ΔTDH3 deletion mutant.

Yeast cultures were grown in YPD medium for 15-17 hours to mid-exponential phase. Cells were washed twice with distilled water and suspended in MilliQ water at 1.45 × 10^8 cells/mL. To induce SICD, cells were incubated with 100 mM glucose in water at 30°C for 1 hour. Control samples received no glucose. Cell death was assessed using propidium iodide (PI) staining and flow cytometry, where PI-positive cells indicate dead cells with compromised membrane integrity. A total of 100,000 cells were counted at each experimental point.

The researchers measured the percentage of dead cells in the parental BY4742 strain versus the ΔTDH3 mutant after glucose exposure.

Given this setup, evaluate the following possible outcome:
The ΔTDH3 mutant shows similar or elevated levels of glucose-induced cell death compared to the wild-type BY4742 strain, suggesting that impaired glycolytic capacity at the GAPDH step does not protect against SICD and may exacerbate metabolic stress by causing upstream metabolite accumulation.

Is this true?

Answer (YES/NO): NO